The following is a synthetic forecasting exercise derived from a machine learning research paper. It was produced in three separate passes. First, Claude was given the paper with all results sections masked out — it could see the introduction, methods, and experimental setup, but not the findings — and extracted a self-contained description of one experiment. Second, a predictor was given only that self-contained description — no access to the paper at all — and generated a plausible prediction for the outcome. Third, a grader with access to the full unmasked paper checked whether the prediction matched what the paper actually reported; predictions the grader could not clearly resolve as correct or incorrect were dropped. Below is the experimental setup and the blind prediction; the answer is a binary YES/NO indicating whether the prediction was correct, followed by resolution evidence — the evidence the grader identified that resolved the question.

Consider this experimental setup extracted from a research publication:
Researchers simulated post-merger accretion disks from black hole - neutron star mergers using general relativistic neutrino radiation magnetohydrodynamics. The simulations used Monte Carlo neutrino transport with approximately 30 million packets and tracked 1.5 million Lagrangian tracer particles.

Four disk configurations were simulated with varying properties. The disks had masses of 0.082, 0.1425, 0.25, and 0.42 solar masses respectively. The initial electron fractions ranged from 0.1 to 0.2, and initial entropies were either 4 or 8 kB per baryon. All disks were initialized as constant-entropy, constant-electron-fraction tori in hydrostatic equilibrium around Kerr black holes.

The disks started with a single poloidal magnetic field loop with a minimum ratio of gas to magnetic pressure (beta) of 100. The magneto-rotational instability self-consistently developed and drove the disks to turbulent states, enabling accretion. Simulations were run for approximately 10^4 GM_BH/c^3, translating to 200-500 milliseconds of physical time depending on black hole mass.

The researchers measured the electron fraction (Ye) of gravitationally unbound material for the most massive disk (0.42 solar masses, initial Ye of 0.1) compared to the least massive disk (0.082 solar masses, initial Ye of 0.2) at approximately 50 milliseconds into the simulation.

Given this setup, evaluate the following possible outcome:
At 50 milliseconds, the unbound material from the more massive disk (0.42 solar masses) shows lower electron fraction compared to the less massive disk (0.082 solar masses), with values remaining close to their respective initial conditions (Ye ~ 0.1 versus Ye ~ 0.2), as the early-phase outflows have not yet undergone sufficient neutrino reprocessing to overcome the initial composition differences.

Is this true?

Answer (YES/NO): NO